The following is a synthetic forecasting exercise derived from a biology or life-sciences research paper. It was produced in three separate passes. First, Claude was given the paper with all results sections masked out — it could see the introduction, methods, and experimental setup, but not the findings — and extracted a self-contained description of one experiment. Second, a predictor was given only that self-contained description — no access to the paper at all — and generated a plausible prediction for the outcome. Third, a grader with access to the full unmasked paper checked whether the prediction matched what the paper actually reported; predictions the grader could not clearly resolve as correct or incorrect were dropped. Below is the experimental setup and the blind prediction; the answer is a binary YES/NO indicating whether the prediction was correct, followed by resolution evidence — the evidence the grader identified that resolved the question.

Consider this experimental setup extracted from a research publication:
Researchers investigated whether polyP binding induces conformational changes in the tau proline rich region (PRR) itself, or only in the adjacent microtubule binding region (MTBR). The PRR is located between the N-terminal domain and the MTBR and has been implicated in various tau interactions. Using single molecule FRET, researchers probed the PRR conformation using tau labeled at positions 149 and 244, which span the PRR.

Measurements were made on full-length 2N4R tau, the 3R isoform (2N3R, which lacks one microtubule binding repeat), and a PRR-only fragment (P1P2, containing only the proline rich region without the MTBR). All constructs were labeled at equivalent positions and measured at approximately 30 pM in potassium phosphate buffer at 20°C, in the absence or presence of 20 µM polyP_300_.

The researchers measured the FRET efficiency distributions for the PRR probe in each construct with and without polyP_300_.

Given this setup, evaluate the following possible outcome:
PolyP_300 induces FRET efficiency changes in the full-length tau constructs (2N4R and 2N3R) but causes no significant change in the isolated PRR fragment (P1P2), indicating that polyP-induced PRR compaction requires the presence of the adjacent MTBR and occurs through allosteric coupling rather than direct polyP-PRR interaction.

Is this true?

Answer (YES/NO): NO